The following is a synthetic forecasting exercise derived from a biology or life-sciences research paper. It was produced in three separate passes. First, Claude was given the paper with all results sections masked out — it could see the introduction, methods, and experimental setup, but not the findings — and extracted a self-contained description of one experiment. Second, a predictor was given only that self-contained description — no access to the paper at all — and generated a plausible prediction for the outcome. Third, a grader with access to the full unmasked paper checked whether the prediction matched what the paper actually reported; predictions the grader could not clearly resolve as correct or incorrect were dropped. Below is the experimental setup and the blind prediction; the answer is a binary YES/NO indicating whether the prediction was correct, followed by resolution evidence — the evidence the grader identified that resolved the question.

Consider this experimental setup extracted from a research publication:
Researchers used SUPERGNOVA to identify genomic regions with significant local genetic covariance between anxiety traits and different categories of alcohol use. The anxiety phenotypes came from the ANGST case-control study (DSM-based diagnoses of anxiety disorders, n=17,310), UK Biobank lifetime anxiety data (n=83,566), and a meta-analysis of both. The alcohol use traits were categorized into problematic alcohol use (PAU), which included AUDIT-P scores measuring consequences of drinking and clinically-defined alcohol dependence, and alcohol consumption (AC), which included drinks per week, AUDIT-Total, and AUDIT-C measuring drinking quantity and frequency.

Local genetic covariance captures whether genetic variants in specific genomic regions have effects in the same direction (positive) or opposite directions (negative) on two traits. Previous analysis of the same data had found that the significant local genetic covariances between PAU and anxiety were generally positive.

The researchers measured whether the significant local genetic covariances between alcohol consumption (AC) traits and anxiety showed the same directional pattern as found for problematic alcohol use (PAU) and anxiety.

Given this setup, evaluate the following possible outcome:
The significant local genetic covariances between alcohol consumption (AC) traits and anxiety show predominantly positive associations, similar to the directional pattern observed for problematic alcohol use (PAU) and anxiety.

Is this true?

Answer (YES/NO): NO